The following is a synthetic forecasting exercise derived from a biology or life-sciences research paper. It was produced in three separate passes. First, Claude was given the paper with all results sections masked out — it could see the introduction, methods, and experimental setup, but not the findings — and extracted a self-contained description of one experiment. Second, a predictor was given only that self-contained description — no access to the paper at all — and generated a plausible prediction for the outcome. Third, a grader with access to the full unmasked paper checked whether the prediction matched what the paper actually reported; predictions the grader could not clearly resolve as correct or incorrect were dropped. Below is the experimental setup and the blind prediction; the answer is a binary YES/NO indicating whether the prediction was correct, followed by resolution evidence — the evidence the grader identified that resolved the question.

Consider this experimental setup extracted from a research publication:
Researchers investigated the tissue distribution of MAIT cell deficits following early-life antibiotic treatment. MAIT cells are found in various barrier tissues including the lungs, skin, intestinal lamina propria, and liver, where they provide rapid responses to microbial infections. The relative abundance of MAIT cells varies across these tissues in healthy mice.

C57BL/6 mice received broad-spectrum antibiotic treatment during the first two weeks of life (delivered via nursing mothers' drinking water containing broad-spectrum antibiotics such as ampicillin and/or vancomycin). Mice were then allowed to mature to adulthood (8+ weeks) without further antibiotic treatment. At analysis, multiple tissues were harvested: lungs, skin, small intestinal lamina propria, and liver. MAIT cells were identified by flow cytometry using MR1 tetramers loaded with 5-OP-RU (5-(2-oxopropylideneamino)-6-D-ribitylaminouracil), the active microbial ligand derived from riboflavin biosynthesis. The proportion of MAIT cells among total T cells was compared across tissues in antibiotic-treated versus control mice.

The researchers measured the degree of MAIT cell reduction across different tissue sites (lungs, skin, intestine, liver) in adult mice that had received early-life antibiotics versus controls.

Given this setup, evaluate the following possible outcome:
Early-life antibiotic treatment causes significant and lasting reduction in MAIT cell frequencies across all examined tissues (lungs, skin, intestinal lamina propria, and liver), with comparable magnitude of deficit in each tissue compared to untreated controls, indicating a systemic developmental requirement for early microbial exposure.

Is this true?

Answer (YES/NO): NO